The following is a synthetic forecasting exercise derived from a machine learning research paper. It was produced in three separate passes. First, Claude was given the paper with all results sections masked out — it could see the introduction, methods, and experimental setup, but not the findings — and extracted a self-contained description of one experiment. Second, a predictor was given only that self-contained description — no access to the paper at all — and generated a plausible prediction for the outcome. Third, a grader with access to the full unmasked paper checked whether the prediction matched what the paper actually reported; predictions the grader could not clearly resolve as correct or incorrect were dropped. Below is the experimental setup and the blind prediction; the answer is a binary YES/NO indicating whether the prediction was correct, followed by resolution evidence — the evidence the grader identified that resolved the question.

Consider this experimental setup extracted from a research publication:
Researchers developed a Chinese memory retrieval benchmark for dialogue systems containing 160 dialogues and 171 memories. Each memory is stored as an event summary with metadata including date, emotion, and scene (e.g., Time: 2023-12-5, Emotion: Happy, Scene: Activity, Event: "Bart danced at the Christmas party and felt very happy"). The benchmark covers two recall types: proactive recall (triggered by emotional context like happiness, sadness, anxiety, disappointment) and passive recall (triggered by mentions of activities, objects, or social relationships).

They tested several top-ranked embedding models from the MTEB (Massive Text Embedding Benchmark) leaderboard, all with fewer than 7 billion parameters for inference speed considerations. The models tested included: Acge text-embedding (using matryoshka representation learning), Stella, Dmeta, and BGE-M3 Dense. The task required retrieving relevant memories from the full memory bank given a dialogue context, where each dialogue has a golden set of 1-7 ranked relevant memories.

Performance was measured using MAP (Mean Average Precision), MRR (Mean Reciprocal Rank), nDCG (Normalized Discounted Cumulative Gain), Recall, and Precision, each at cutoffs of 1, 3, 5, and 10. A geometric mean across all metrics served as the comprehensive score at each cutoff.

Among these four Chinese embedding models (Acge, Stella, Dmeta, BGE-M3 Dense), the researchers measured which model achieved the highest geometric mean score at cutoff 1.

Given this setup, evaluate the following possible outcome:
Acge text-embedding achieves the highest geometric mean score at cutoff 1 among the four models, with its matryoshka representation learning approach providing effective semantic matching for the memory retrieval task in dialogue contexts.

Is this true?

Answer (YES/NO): YES